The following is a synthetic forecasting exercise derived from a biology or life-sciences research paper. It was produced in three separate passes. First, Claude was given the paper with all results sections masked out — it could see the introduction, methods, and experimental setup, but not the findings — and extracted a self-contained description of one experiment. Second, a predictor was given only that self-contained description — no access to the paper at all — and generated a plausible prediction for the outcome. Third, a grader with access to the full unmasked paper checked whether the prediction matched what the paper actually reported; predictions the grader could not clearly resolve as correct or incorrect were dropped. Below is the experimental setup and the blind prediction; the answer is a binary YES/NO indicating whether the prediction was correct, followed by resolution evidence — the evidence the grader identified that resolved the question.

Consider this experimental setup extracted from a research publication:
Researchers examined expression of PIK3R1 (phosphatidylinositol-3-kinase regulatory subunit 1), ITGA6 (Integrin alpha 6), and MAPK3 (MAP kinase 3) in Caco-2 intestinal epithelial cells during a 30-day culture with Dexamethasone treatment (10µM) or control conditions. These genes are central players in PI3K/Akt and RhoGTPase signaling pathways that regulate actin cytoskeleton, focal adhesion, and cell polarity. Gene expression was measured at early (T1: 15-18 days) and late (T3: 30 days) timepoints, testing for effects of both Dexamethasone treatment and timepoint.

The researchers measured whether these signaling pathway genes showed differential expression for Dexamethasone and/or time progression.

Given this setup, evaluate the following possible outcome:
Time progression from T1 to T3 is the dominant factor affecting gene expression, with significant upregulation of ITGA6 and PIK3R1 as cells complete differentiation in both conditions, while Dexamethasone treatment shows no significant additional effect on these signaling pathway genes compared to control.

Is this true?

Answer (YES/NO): NO